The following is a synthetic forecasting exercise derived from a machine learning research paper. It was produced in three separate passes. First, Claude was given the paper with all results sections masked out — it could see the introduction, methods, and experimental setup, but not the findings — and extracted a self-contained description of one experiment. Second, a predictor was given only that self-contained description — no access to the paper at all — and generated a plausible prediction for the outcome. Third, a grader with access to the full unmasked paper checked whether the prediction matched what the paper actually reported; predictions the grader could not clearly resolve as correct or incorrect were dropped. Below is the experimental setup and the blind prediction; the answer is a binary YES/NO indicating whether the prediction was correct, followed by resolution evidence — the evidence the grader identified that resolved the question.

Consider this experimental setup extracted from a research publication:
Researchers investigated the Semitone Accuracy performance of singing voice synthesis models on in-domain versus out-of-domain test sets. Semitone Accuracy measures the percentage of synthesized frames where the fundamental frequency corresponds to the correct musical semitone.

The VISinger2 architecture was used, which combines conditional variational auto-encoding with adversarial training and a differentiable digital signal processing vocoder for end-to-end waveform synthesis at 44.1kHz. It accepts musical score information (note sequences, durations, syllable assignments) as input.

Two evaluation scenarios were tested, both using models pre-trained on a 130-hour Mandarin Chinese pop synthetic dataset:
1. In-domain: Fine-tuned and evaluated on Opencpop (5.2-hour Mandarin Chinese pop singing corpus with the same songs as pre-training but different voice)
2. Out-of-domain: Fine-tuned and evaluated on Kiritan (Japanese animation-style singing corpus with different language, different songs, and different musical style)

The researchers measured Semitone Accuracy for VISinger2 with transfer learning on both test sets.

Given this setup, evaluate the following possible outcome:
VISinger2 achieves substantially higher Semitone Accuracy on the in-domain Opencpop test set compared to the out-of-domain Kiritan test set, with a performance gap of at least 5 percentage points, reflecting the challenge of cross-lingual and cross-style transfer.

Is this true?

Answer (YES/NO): YES